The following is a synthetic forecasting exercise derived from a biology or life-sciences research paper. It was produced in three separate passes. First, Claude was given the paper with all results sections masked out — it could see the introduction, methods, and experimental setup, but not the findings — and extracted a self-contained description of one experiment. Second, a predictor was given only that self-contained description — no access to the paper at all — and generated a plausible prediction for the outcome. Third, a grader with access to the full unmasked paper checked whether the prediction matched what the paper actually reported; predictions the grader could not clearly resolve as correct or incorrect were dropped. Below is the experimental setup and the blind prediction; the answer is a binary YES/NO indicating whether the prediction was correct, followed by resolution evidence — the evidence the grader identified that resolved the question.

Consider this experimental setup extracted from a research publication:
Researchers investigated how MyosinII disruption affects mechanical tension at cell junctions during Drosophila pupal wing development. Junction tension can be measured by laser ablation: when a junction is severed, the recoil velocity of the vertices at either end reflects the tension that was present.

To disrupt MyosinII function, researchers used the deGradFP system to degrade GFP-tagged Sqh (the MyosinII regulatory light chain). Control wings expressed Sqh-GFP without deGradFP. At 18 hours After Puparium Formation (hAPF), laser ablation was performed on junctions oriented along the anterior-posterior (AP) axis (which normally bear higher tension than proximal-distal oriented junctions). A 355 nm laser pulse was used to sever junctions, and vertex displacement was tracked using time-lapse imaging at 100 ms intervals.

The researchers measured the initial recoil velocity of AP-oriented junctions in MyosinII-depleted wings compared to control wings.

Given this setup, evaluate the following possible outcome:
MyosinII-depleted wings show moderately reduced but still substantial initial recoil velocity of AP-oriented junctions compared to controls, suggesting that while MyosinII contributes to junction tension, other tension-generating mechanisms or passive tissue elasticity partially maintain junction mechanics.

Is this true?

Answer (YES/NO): NO